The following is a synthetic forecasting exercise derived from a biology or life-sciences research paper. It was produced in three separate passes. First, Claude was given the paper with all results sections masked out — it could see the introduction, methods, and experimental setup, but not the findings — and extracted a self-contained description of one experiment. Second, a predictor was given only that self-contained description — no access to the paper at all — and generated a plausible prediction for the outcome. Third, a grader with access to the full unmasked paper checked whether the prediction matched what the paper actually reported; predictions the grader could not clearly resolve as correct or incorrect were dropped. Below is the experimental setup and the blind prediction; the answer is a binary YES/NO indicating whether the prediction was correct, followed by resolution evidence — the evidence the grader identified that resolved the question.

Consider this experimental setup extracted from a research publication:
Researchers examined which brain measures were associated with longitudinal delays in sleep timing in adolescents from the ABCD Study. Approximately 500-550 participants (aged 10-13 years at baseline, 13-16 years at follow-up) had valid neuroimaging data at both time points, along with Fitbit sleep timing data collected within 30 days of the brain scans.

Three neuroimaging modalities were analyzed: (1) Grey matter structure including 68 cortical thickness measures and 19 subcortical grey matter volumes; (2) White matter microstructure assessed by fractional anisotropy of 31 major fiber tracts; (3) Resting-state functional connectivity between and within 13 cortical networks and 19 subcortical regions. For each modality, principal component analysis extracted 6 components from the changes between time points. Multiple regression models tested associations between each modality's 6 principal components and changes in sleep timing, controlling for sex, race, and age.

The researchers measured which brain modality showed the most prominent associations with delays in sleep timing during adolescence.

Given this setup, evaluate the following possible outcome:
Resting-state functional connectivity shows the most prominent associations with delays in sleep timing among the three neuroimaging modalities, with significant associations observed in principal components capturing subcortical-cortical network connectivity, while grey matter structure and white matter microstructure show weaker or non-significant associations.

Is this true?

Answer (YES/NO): NO